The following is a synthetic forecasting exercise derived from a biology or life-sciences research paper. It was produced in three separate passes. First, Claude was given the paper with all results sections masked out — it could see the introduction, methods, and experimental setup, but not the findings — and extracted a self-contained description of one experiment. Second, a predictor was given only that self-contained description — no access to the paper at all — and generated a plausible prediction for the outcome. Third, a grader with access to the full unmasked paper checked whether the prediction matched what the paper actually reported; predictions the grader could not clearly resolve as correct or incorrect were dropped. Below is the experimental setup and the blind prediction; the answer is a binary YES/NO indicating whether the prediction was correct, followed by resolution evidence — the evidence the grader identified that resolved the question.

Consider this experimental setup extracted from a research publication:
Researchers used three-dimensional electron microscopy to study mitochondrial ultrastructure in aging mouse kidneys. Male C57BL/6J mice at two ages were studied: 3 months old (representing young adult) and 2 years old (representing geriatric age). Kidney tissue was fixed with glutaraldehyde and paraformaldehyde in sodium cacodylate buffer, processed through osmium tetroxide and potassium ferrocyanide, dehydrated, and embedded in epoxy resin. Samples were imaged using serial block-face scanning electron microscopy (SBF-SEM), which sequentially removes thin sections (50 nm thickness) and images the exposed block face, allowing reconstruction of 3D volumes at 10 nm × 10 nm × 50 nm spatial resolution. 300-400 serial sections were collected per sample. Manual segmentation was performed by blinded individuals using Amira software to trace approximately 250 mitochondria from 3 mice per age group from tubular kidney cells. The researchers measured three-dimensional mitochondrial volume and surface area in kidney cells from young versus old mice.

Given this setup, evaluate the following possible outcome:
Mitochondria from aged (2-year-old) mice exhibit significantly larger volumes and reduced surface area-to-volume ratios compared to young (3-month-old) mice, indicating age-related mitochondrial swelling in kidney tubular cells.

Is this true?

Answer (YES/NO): NO